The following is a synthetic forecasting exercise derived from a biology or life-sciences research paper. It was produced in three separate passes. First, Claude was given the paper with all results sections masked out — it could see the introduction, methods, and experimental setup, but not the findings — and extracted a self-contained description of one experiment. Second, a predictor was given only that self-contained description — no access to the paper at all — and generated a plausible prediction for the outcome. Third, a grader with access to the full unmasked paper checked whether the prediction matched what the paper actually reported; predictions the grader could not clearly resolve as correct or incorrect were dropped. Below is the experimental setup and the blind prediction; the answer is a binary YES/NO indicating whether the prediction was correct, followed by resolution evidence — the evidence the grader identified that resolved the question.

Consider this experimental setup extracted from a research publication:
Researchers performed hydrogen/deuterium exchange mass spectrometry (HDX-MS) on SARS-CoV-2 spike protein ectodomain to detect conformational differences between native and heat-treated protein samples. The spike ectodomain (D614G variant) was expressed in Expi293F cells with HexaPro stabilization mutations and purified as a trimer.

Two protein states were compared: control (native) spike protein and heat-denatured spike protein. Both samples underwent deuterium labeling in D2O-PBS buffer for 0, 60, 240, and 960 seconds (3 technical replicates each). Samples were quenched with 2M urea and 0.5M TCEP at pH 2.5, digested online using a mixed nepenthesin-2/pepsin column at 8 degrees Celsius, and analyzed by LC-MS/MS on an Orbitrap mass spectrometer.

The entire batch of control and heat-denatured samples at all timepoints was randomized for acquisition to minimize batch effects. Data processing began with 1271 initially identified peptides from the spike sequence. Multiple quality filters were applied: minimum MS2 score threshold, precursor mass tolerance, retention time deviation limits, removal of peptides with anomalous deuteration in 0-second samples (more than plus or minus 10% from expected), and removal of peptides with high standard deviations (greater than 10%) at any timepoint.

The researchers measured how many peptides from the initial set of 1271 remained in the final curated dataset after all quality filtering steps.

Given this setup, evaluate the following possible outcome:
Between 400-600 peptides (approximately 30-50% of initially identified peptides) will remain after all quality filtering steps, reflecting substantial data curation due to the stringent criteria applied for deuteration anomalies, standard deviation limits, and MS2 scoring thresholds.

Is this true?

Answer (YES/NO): YES